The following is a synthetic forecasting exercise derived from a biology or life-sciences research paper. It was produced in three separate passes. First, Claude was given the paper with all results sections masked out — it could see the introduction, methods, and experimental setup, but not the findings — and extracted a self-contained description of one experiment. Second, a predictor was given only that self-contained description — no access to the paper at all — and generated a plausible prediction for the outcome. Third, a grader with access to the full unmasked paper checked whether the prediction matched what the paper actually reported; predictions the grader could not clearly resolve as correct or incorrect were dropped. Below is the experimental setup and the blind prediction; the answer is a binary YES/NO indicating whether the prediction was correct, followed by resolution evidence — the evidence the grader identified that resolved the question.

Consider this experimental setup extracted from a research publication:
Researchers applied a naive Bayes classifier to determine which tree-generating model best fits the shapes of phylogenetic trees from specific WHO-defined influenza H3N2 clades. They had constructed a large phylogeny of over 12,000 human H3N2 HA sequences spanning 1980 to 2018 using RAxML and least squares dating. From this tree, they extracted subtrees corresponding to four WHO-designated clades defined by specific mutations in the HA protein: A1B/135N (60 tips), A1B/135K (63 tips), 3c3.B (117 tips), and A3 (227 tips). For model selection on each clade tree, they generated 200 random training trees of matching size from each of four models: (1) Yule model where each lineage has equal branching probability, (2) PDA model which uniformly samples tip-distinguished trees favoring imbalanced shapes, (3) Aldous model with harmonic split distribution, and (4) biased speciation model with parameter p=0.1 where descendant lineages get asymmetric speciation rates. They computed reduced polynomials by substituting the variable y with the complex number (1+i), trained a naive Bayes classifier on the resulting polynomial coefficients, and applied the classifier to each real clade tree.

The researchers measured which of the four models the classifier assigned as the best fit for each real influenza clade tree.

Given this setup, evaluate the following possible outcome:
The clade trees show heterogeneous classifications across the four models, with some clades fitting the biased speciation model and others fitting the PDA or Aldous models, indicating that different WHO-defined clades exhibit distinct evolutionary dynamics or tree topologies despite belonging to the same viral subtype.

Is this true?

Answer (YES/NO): NO